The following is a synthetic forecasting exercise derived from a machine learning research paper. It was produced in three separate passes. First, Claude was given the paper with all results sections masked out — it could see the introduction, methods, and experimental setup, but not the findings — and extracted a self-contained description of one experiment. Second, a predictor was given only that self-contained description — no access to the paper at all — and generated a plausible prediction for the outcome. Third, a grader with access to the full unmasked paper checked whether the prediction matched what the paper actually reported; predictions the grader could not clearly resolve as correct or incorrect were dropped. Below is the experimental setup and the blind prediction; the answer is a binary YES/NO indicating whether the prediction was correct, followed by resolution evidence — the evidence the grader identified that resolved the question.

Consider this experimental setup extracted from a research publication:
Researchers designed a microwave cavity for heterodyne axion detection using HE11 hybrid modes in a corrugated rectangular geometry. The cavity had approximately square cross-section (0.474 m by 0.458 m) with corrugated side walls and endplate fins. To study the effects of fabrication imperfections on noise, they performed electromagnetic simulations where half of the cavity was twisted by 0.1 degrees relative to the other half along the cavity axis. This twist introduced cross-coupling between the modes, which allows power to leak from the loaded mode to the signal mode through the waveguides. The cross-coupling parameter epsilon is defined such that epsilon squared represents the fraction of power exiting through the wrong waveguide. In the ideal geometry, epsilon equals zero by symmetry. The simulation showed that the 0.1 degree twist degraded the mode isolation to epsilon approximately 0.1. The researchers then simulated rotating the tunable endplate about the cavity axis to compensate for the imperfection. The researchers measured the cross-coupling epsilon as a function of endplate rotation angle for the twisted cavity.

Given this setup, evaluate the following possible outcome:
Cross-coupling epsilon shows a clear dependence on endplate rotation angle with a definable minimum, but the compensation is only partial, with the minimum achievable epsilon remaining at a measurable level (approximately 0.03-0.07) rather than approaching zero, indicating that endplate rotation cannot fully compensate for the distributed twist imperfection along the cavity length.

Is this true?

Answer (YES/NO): NO